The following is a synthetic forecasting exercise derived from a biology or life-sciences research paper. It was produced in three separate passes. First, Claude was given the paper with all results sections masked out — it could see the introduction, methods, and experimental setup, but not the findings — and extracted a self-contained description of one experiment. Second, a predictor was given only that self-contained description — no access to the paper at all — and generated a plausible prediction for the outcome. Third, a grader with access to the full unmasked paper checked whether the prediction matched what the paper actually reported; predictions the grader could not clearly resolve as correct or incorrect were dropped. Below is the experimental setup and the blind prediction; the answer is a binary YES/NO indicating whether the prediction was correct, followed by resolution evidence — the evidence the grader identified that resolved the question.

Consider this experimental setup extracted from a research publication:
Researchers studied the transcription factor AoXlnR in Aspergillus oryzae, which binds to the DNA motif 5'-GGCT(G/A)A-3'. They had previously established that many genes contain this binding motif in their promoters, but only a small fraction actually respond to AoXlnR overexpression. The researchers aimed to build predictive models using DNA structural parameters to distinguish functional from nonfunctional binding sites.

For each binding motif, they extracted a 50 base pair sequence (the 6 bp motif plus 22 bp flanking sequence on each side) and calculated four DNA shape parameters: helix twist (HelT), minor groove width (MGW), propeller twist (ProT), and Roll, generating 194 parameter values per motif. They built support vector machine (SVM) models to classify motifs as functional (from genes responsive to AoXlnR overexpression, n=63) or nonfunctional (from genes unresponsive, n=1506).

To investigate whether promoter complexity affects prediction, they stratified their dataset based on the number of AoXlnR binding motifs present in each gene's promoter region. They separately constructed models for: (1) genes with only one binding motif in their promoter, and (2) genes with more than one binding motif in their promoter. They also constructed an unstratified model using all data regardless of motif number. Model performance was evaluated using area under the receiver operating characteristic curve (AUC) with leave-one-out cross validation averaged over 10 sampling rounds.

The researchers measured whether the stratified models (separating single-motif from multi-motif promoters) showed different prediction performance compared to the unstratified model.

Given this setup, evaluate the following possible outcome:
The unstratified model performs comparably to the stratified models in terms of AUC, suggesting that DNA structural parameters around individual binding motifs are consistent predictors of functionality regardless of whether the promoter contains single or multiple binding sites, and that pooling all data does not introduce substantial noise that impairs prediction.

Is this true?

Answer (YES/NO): NO